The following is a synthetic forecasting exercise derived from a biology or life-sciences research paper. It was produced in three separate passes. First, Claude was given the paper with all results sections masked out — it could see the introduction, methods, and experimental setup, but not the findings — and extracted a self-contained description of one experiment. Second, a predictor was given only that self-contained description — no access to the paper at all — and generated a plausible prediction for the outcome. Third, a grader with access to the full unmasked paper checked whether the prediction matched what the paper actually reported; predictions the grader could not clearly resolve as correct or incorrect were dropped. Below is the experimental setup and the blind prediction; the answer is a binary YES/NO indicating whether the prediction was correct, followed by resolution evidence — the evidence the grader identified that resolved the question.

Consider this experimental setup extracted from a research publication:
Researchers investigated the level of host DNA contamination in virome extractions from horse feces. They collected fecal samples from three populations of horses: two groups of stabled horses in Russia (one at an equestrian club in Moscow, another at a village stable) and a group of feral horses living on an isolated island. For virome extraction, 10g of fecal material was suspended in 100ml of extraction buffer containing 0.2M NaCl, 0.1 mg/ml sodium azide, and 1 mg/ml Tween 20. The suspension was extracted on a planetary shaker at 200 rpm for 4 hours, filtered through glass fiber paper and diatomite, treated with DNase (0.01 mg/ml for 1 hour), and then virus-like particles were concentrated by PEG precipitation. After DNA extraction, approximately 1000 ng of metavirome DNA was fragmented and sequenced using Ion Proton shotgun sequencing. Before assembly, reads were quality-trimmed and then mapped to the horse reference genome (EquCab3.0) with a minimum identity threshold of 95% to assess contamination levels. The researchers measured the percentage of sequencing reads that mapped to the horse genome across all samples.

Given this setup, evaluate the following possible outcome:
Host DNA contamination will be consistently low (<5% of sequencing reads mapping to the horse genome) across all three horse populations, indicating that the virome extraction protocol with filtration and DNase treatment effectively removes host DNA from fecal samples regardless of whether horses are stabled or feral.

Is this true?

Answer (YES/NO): YES